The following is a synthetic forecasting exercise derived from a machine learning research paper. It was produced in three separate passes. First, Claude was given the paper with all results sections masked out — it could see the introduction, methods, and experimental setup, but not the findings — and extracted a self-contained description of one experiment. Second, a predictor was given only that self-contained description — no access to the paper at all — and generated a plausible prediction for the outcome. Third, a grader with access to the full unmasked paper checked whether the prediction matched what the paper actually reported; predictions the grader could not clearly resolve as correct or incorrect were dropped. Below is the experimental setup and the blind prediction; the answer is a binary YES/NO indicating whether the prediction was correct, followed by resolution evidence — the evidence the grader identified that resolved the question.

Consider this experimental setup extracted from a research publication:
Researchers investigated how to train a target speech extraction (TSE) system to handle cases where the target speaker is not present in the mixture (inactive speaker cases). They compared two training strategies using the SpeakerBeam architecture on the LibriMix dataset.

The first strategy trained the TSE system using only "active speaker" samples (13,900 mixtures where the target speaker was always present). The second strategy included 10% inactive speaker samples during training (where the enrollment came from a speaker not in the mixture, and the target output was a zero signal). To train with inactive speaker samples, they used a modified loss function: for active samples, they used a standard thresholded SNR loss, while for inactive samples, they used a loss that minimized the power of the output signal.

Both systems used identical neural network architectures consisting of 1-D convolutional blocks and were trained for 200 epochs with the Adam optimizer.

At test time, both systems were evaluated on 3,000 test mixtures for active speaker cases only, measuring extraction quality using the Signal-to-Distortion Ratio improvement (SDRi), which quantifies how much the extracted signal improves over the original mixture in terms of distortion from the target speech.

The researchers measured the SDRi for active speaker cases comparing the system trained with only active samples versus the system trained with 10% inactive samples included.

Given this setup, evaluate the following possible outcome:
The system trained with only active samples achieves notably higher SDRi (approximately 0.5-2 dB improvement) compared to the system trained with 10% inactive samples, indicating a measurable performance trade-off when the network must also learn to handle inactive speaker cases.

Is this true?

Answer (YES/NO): YES